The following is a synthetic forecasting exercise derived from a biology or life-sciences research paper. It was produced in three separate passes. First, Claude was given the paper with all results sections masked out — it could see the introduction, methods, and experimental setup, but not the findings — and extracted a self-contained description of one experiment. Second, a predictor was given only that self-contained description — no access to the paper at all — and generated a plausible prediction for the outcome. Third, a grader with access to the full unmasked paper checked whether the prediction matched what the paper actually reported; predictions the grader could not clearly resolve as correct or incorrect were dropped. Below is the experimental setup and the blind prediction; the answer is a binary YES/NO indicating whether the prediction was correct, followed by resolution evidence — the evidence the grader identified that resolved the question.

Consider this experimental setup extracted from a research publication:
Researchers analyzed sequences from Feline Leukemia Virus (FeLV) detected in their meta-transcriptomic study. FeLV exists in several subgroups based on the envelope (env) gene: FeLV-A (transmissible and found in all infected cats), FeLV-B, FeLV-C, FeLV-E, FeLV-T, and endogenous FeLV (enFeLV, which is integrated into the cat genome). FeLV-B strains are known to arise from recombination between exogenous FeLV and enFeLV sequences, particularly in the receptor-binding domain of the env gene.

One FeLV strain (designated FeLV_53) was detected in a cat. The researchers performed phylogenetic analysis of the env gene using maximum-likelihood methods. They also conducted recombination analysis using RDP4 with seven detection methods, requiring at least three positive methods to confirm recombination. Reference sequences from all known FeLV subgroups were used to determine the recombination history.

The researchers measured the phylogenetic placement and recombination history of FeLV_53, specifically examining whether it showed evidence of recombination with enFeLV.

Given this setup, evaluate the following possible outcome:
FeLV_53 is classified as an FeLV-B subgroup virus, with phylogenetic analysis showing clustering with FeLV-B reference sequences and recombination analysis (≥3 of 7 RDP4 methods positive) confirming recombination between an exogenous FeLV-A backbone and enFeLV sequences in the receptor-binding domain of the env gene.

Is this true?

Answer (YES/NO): NO